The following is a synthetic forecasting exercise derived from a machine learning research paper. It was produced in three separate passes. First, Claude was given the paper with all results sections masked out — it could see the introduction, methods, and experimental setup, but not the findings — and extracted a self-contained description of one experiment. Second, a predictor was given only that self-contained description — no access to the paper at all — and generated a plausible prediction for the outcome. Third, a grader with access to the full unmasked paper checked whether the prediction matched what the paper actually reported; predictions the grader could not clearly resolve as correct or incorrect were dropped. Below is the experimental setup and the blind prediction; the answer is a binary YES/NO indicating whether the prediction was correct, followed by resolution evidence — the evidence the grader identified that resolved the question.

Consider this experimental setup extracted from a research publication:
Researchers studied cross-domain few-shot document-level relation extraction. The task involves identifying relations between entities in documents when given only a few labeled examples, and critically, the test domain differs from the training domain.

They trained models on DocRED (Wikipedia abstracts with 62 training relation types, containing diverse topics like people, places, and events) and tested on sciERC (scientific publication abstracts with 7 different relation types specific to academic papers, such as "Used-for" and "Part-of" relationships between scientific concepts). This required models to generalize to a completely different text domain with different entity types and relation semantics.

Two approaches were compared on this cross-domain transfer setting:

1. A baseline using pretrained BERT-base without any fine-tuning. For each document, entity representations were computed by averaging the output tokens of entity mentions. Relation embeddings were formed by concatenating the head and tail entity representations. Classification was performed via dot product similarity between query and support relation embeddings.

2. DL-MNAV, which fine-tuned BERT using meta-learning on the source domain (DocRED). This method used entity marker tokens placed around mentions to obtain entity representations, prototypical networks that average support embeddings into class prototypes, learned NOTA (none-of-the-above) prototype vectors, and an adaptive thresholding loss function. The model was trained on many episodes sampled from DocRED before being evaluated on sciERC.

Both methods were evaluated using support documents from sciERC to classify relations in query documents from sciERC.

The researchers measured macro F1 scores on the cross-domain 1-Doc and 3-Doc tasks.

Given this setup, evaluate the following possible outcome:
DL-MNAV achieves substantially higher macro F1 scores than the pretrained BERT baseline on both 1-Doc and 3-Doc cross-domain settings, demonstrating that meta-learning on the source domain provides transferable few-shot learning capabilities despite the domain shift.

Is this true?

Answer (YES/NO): NO